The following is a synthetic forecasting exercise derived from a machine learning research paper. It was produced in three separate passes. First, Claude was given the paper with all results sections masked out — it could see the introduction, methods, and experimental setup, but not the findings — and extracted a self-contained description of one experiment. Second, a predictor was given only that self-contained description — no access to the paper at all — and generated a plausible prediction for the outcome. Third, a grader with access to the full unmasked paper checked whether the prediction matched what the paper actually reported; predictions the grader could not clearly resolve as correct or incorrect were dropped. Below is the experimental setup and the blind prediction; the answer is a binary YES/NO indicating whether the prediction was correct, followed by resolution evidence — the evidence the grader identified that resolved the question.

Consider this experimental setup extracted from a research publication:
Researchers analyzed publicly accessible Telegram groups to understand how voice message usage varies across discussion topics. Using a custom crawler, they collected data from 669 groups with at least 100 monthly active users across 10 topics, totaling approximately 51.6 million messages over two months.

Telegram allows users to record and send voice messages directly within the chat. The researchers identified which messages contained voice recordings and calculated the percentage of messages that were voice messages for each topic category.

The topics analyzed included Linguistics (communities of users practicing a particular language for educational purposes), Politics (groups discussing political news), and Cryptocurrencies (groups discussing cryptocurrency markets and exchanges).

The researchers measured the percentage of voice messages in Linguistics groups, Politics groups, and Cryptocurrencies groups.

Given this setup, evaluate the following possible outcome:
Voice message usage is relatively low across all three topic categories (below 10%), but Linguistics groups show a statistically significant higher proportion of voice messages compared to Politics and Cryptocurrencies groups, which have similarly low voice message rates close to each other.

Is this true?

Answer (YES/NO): NO